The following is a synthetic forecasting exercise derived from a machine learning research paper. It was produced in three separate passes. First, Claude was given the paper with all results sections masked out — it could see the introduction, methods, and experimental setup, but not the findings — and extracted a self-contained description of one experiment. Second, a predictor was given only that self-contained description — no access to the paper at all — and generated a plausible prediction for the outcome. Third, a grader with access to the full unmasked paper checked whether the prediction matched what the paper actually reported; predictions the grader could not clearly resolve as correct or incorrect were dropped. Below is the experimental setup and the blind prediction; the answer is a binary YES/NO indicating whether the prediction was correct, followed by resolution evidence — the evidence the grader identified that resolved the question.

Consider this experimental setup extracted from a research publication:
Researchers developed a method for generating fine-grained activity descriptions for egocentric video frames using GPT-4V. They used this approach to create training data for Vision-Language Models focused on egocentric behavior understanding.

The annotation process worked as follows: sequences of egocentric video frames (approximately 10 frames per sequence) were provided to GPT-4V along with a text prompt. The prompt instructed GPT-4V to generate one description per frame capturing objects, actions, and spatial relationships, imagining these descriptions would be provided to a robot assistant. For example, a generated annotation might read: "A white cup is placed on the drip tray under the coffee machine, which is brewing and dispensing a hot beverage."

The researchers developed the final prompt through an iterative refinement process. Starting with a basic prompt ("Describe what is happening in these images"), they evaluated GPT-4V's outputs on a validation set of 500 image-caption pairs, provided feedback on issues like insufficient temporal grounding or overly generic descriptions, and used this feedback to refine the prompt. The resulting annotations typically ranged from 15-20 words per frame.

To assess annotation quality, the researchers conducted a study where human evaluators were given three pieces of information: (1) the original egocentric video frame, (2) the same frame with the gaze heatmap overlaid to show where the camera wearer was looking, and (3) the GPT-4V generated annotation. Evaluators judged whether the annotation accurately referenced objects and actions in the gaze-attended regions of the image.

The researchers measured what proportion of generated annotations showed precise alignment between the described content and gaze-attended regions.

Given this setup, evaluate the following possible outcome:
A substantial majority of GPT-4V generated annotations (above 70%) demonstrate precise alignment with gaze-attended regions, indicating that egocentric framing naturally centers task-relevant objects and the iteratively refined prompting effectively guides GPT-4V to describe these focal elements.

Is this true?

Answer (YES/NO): YES